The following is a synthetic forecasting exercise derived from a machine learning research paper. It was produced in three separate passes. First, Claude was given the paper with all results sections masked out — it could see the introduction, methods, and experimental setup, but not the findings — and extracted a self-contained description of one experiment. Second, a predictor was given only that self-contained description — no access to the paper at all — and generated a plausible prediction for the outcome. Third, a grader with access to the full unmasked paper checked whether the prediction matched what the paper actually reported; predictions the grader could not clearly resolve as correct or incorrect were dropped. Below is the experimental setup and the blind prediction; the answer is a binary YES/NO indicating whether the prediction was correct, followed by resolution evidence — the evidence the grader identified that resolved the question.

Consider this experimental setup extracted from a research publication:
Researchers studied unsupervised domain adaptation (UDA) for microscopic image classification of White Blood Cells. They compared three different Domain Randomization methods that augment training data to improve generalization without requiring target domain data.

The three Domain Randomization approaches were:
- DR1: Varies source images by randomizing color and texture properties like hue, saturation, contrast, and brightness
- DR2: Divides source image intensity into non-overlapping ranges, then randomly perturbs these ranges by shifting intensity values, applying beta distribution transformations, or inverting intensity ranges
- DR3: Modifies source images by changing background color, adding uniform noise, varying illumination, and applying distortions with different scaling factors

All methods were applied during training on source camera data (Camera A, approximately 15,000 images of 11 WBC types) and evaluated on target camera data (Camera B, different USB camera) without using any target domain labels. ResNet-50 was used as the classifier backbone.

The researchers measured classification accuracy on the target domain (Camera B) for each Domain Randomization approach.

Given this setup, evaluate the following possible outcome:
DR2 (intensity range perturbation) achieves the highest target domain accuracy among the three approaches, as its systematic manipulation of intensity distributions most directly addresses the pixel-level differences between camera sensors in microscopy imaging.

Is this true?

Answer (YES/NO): YES